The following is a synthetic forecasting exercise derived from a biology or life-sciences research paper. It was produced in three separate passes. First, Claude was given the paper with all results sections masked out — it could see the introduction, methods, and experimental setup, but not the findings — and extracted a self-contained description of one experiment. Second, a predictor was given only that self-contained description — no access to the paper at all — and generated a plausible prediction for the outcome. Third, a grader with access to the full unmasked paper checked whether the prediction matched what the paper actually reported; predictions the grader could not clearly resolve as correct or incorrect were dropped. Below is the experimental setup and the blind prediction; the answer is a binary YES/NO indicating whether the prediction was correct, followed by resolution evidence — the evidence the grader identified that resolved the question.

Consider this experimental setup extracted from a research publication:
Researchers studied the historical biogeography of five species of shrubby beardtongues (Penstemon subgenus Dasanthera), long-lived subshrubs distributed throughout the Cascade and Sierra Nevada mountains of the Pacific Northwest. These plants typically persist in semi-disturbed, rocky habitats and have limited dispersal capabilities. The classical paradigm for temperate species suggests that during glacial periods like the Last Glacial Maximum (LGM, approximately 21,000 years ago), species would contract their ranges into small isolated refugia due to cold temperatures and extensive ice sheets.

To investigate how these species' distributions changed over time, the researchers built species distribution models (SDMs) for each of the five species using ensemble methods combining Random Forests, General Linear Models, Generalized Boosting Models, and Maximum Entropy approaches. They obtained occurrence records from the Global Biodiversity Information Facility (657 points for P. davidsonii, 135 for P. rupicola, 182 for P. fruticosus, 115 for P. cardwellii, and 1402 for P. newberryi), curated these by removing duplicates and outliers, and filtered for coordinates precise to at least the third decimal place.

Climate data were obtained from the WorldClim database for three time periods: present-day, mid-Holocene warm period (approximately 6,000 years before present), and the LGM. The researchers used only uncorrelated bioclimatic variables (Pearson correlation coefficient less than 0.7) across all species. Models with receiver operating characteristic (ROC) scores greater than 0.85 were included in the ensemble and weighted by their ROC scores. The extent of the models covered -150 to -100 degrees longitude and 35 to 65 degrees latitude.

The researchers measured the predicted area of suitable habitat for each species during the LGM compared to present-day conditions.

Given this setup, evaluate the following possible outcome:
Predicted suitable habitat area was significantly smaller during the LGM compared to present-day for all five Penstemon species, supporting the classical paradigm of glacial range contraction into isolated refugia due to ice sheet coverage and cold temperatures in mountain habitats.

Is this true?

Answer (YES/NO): NO